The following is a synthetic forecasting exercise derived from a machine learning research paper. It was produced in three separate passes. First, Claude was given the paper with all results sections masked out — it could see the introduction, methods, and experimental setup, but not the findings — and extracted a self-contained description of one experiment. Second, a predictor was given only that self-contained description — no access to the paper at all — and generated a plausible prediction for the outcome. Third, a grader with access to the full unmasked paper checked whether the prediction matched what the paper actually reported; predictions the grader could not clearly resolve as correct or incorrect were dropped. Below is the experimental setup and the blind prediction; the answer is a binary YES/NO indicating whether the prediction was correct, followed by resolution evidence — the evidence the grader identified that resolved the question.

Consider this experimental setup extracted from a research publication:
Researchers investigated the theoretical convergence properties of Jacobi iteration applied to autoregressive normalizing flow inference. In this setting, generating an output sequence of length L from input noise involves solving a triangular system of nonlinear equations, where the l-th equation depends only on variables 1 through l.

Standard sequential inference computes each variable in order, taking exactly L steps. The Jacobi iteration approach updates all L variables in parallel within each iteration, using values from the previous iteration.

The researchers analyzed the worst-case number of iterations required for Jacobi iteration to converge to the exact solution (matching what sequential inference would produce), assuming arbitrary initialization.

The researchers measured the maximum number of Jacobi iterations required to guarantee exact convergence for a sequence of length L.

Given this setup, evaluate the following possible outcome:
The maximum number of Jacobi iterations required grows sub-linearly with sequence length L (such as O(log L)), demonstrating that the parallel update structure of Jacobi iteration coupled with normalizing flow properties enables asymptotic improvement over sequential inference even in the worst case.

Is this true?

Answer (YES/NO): NO